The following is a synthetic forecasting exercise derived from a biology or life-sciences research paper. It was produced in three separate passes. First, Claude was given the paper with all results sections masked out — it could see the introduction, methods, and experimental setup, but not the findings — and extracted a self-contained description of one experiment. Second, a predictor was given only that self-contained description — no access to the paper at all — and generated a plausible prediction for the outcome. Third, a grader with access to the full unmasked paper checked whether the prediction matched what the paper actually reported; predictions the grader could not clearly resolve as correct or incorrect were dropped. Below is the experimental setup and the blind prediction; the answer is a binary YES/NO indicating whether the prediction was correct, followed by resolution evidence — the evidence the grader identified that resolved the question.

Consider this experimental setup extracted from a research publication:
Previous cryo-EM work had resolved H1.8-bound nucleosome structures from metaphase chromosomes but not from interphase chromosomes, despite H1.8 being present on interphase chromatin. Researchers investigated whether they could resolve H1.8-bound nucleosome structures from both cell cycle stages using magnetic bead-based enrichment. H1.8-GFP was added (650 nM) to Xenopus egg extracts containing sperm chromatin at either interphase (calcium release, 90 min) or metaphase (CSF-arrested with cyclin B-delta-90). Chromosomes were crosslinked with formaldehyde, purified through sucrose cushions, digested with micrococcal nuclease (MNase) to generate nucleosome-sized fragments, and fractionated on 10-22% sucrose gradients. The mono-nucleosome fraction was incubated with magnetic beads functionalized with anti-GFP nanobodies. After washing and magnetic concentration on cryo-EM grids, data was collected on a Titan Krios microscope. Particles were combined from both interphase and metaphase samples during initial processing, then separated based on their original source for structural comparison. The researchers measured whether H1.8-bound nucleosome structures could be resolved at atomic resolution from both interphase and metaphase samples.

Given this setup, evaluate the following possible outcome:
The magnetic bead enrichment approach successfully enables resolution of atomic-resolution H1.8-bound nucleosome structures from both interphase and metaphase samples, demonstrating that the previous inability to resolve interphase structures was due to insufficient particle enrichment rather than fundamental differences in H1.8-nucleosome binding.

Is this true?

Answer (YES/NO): YES